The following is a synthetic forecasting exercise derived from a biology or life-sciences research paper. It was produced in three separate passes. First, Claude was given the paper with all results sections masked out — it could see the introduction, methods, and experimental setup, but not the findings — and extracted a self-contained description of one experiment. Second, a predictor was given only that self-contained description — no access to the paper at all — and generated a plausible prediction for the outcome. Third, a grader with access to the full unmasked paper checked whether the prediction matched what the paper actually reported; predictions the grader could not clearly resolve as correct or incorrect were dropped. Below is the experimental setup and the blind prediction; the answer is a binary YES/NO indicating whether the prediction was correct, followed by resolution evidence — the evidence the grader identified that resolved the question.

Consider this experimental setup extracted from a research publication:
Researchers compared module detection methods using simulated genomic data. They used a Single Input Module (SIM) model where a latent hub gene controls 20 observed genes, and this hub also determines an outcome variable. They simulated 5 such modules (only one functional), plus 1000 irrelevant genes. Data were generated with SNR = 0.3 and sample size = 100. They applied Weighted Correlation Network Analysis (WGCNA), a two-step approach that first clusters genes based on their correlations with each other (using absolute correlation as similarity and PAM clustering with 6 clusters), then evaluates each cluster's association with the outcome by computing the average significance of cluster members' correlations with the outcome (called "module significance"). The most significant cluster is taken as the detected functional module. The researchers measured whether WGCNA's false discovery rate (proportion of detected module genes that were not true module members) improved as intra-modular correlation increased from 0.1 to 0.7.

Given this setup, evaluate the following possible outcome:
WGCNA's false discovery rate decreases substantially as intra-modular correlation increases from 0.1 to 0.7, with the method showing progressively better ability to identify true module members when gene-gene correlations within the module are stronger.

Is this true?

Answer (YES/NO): NO